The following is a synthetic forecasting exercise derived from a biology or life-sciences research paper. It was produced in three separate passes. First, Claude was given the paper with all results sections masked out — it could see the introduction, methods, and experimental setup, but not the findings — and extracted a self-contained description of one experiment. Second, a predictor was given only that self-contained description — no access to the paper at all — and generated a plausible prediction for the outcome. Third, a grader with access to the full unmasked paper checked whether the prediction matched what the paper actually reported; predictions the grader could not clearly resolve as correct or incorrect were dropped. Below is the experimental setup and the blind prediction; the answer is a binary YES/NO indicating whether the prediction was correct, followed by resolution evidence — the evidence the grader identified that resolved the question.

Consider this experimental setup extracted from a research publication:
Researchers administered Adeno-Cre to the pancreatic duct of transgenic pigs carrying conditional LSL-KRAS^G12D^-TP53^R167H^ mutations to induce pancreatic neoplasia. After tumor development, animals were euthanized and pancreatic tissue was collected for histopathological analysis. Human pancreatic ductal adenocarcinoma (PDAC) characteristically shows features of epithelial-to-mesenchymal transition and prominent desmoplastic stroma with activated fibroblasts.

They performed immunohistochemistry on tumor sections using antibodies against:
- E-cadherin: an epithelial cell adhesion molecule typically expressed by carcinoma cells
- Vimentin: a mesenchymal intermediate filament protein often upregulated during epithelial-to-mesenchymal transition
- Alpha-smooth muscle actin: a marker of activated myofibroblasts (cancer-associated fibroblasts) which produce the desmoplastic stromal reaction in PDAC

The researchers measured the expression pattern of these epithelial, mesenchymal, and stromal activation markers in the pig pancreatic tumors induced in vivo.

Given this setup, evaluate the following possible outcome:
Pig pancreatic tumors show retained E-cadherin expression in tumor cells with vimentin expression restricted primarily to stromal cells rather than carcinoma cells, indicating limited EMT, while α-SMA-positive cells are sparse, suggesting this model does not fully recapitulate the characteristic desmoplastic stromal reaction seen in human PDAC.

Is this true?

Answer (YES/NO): NO